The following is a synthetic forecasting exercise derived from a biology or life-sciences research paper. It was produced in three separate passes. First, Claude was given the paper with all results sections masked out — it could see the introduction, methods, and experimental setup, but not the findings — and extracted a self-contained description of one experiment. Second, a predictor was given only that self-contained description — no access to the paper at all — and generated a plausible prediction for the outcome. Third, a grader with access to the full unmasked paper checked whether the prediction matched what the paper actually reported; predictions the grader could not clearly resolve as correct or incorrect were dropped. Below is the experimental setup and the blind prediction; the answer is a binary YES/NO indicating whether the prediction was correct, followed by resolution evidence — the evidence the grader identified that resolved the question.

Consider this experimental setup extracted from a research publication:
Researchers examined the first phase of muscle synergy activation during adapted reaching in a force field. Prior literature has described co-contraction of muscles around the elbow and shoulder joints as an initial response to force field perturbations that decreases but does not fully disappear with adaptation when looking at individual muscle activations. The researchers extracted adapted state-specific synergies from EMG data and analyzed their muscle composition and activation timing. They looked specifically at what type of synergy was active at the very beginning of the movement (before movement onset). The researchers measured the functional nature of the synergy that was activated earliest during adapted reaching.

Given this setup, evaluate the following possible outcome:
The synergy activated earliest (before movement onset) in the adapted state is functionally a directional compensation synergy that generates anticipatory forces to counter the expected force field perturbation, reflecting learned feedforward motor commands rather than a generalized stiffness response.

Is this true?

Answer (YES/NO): NO